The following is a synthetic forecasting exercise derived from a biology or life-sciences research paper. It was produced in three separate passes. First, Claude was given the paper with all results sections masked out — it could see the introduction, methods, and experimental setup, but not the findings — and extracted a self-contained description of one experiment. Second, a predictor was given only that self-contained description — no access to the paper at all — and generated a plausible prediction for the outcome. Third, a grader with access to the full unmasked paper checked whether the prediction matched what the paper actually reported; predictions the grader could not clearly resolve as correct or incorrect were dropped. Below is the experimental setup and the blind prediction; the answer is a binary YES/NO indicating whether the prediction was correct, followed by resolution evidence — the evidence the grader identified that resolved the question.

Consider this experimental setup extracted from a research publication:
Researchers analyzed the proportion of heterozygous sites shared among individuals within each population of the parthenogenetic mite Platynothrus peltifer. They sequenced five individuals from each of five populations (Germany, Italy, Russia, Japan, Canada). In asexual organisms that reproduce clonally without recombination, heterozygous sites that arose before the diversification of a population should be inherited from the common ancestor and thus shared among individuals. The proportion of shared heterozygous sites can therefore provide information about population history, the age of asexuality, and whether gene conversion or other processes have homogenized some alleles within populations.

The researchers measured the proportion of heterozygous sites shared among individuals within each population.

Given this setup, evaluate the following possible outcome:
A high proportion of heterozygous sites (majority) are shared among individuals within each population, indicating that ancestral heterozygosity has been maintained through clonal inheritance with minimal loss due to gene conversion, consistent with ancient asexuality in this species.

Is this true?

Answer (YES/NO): NO